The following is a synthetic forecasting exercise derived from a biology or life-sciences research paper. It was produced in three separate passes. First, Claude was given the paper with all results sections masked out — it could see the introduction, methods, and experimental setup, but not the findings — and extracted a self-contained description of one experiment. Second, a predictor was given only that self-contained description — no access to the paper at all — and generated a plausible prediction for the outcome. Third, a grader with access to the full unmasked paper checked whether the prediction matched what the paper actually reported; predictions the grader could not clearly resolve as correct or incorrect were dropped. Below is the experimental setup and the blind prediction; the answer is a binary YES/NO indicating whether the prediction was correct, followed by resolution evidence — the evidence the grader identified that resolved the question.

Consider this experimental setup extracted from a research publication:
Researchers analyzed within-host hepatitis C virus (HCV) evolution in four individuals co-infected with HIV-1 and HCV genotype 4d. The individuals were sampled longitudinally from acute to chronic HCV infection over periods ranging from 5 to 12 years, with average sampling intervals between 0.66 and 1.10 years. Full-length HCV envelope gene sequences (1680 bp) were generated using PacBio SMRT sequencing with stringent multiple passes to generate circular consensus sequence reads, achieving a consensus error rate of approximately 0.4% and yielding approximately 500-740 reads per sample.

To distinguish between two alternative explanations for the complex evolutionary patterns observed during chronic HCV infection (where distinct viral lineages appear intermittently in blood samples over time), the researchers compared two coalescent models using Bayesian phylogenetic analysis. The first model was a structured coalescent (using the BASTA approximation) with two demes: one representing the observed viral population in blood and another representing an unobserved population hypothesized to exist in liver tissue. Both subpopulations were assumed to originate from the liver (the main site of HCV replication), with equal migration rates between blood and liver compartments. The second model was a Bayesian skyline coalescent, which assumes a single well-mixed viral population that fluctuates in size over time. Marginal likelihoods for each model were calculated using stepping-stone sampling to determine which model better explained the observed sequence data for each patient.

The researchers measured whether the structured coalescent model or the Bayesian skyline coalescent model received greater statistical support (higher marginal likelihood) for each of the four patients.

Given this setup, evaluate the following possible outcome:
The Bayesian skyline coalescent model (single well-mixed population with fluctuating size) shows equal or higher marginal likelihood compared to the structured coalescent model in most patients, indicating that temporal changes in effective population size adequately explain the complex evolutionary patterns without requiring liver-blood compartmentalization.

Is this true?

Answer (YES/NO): NO